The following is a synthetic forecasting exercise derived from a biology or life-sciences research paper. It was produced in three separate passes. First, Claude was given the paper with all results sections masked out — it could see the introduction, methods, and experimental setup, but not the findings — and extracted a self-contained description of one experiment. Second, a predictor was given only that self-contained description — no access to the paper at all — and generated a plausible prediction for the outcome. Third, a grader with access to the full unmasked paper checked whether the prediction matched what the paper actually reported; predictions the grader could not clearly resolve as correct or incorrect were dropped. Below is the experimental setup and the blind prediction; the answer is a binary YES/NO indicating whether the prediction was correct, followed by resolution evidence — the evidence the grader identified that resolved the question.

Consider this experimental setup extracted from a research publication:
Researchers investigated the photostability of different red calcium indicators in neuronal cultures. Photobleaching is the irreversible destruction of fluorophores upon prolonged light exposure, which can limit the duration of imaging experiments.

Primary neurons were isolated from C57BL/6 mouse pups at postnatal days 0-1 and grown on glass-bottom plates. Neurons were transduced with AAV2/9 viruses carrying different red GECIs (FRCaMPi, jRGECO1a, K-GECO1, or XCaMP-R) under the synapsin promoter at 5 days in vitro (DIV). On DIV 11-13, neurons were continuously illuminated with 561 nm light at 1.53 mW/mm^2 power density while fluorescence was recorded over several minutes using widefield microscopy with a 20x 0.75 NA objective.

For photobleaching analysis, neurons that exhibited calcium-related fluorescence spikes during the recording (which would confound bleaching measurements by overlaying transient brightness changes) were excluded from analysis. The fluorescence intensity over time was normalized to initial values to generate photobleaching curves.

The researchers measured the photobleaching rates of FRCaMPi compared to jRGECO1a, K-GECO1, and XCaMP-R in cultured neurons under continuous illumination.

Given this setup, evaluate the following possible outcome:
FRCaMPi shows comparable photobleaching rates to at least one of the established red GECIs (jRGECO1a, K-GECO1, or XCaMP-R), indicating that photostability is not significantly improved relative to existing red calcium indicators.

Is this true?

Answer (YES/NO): NO